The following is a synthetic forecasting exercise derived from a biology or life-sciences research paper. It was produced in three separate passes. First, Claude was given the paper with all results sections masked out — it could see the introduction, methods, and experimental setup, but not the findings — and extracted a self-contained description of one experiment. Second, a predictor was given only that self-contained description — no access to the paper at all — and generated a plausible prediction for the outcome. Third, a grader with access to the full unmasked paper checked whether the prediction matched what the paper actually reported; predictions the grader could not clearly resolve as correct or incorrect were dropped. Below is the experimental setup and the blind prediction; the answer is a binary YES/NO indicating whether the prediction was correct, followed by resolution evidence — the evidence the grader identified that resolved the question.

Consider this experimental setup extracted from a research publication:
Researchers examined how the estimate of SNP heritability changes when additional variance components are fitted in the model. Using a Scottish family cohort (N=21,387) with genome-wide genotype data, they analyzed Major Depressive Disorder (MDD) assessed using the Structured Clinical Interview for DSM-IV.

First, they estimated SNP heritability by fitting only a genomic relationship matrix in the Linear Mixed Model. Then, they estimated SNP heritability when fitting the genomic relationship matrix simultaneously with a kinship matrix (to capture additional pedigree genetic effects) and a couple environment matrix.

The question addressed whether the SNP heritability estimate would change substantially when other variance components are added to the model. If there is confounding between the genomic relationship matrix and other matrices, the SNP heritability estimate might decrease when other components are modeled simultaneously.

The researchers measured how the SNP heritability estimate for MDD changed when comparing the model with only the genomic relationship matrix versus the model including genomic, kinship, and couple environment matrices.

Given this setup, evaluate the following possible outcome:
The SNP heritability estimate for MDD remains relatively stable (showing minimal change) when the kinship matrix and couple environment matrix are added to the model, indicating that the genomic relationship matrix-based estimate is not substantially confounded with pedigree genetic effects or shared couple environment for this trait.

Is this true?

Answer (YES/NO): NO